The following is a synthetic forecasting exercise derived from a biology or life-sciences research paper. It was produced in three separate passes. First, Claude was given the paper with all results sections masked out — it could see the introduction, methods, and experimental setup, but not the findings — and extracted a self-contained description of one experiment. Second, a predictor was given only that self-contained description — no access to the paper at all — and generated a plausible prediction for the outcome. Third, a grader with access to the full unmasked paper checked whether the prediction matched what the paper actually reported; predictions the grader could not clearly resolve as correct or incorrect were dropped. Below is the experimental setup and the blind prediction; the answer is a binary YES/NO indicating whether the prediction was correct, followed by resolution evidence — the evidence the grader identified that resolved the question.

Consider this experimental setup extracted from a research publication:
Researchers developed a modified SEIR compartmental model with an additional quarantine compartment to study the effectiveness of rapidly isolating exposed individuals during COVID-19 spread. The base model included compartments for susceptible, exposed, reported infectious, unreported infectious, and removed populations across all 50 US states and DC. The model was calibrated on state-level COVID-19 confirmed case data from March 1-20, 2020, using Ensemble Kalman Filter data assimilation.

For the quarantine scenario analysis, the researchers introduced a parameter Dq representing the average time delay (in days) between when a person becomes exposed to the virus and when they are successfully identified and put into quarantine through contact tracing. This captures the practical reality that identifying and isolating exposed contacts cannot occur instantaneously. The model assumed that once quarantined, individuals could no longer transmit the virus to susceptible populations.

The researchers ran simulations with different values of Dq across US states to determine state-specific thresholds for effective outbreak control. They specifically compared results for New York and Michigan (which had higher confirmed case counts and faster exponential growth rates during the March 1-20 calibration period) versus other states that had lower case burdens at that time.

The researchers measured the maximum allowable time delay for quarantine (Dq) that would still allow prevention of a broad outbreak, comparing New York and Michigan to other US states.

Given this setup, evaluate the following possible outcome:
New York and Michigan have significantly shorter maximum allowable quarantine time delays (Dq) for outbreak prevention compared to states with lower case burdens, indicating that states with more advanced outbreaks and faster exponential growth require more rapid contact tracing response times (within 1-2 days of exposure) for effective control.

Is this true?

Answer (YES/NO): YES